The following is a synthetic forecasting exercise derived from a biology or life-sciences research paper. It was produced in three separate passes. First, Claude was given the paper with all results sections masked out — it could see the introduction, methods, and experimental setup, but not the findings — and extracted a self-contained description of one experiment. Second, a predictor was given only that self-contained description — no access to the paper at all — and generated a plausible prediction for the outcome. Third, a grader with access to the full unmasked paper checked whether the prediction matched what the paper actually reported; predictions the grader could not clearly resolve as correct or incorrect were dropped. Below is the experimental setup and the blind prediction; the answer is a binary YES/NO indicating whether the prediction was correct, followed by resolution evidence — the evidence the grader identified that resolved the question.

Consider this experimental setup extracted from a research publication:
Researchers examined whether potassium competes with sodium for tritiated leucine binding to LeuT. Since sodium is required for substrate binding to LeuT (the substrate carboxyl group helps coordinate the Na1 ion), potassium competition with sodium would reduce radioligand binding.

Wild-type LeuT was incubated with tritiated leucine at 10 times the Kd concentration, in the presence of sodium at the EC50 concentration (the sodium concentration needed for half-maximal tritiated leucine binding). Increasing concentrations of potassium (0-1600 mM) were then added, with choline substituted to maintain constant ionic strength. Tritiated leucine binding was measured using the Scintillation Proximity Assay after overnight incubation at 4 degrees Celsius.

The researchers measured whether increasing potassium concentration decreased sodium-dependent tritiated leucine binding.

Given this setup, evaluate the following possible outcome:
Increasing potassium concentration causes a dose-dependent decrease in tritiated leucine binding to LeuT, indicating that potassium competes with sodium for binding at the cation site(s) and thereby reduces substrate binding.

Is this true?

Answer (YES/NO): YES